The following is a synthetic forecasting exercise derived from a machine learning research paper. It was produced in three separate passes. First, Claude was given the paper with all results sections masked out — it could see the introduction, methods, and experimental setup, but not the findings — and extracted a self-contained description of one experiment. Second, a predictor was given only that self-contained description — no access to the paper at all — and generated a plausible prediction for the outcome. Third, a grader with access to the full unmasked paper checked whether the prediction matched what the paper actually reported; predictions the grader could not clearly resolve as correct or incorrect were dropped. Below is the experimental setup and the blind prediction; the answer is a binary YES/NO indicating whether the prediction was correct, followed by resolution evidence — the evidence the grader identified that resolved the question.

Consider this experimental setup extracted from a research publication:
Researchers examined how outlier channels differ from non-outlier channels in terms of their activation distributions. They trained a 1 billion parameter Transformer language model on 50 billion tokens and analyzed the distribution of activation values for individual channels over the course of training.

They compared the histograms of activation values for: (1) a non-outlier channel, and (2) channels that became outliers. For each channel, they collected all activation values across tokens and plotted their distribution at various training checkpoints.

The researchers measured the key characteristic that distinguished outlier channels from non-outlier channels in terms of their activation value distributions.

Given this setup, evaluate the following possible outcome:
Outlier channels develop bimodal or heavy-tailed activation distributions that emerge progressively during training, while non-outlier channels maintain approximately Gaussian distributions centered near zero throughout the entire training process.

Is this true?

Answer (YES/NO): NO